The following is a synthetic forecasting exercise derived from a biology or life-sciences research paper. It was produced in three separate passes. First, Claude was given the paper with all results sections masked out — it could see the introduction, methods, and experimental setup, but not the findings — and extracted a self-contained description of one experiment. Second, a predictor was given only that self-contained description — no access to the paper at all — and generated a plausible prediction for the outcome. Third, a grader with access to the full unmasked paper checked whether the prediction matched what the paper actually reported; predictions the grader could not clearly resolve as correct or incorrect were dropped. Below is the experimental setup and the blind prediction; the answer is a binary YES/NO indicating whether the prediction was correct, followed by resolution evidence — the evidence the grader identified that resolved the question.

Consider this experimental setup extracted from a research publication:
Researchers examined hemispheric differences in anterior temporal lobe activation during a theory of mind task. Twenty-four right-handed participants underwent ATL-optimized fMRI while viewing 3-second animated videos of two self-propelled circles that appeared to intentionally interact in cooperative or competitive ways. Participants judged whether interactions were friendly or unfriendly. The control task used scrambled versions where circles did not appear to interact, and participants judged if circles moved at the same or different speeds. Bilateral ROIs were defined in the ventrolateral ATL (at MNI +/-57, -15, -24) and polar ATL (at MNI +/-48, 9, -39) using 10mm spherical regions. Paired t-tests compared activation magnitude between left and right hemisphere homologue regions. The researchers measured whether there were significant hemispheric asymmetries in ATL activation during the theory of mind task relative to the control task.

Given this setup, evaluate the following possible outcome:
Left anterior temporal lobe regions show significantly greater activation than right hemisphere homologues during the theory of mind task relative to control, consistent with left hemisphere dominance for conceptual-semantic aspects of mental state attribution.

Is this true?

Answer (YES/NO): NO